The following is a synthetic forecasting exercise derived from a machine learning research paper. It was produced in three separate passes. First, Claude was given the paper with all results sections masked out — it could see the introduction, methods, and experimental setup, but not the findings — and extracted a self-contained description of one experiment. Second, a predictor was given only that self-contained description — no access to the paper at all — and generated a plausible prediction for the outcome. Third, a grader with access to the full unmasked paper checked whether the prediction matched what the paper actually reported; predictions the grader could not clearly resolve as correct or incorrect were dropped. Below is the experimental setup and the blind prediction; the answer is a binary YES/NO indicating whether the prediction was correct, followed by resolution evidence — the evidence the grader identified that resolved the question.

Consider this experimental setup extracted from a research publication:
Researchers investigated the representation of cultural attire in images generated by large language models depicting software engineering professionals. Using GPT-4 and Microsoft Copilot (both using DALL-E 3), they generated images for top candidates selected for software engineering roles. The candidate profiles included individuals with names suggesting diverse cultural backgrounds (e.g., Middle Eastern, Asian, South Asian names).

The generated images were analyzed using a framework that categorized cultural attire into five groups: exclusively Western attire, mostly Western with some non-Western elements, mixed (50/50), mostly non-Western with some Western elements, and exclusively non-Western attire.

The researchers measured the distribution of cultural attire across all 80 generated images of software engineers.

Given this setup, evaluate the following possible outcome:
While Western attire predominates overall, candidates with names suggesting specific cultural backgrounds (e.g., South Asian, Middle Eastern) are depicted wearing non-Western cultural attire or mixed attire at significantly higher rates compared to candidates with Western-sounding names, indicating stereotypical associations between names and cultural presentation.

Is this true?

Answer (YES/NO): NO